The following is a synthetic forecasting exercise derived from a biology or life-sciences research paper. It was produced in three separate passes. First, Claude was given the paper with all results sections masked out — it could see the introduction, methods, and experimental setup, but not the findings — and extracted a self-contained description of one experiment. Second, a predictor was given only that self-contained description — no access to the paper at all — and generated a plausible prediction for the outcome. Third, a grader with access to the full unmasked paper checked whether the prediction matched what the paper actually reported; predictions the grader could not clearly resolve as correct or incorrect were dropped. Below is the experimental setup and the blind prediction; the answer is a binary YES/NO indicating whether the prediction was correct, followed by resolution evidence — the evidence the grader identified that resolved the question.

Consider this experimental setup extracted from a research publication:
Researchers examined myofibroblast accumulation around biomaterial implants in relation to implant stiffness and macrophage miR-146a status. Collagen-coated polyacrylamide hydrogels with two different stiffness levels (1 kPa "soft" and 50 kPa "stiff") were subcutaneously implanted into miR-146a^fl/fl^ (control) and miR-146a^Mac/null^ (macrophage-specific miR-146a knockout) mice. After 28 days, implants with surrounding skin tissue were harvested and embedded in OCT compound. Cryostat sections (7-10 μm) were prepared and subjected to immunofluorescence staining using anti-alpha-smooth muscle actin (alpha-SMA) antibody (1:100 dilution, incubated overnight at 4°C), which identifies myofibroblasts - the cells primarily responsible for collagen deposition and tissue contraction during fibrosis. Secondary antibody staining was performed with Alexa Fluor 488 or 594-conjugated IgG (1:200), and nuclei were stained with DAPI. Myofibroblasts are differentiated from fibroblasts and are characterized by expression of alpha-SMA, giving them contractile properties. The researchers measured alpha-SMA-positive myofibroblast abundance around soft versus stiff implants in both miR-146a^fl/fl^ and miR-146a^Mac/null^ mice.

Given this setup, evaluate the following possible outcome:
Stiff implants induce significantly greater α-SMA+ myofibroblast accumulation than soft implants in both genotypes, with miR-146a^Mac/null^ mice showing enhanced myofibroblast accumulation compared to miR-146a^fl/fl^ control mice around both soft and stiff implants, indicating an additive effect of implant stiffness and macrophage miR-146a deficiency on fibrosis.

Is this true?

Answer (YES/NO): NO